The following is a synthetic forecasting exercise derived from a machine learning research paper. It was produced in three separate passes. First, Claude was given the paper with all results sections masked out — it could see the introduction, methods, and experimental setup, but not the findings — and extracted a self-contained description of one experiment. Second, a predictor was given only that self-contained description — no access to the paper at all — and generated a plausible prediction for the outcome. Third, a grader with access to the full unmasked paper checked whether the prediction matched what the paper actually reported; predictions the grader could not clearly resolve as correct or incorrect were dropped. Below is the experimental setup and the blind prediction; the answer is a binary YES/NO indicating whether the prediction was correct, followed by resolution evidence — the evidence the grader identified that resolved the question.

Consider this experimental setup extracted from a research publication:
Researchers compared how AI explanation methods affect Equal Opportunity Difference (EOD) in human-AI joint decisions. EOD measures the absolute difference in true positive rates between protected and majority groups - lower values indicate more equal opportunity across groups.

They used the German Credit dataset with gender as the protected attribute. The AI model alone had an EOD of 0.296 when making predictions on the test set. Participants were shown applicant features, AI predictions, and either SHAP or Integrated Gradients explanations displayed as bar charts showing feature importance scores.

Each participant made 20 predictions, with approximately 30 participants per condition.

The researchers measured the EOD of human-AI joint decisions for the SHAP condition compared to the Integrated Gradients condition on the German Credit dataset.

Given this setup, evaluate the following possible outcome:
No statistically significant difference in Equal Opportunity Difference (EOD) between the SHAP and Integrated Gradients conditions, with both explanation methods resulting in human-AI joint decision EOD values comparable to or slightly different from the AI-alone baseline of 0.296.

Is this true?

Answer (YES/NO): NO